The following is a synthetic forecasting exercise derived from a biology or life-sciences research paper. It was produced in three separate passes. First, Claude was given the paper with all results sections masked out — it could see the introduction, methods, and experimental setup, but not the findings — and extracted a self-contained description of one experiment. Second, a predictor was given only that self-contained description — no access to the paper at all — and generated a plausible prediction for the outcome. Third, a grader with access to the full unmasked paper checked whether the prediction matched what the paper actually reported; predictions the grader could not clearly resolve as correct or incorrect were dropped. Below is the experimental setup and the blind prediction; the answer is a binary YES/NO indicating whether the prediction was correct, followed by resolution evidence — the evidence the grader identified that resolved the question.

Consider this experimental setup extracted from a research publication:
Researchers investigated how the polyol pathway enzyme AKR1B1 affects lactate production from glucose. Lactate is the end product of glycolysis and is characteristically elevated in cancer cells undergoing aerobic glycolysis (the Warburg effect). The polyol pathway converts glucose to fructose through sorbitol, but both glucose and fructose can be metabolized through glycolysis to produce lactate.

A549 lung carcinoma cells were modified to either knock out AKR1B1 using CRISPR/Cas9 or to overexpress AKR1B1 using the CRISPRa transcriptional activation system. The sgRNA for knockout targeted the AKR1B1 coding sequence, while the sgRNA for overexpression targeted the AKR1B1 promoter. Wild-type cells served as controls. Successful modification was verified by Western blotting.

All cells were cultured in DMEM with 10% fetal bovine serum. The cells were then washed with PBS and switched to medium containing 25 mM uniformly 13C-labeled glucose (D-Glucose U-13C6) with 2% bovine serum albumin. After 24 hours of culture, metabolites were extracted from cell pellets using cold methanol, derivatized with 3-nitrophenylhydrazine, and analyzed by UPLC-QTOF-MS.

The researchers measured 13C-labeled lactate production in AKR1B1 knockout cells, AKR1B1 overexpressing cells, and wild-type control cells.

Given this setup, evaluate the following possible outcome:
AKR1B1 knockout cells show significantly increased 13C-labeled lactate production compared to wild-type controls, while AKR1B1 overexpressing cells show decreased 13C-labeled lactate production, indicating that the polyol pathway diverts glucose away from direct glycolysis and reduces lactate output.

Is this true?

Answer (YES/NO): NO